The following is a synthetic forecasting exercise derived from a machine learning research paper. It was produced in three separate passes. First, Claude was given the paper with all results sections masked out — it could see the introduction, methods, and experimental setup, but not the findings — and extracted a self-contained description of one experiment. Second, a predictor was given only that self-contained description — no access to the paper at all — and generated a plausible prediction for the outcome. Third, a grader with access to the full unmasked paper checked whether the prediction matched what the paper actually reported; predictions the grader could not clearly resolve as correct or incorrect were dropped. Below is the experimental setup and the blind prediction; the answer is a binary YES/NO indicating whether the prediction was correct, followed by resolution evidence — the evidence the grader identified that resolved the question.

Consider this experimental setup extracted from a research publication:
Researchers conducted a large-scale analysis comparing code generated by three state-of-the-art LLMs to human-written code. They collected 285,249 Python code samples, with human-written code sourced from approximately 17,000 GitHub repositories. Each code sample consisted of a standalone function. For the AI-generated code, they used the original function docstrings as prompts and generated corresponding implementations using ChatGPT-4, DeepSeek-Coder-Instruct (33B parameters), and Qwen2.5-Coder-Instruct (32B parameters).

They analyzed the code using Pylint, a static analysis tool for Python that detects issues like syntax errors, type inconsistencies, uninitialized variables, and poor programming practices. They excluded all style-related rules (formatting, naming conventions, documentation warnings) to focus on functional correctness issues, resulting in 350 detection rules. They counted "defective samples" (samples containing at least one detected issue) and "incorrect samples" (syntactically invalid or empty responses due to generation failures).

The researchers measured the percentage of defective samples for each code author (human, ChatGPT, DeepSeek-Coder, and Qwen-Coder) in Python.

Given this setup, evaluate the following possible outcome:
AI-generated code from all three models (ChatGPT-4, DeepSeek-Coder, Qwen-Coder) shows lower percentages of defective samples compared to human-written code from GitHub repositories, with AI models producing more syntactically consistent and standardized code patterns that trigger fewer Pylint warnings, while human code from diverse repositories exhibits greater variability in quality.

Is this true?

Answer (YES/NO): NO